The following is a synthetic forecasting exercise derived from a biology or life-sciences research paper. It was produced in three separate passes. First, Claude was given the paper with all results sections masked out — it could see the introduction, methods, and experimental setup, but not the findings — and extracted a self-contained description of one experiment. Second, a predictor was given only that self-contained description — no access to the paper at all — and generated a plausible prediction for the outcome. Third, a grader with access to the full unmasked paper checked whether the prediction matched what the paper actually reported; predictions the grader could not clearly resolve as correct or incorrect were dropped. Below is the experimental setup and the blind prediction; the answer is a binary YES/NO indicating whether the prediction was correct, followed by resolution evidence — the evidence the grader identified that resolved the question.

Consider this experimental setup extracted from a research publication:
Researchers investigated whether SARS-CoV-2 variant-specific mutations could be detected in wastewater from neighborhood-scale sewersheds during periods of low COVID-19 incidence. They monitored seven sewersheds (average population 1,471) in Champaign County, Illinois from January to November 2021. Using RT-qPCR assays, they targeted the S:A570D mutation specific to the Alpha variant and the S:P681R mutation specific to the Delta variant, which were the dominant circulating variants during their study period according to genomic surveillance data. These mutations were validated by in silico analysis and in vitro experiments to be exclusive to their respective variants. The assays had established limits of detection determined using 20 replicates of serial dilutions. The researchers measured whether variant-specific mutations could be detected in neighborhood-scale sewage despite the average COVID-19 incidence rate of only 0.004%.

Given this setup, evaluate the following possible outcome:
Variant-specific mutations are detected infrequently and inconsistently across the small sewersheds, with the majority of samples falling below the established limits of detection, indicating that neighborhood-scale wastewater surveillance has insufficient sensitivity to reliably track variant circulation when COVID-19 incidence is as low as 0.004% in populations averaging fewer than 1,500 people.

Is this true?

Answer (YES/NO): NO